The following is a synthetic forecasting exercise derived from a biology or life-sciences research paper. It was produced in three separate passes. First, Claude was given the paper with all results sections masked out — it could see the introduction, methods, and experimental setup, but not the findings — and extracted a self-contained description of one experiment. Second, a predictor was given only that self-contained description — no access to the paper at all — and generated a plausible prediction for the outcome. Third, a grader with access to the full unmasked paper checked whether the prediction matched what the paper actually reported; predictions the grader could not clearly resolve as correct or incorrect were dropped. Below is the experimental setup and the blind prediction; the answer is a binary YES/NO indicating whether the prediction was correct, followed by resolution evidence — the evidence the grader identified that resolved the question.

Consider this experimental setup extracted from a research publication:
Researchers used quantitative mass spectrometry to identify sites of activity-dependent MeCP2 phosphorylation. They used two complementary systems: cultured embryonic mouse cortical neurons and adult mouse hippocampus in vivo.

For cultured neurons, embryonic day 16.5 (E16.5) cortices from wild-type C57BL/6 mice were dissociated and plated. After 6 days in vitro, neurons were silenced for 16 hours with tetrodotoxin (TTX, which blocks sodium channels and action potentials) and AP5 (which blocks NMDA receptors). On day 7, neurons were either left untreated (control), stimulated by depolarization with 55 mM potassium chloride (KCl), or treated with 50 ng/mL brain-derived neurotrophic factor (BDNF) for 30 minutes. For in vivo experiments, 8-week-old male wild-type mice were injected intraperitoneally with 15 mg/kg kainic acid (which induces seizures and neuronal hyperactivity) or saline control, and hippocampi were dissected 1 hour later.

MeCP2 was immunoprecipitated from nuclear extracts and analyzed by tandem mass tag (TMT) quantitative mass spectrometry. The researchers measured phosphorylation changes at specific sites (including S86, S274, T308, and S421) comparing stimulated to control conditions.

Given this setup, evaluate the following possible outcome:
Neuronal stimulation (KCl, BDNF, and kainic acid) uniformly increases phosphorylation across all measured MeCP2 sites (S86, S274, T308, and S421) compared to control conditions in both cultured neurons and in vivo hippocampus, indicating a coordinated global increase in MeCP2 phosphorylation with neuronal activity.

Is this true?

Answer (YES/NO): YES